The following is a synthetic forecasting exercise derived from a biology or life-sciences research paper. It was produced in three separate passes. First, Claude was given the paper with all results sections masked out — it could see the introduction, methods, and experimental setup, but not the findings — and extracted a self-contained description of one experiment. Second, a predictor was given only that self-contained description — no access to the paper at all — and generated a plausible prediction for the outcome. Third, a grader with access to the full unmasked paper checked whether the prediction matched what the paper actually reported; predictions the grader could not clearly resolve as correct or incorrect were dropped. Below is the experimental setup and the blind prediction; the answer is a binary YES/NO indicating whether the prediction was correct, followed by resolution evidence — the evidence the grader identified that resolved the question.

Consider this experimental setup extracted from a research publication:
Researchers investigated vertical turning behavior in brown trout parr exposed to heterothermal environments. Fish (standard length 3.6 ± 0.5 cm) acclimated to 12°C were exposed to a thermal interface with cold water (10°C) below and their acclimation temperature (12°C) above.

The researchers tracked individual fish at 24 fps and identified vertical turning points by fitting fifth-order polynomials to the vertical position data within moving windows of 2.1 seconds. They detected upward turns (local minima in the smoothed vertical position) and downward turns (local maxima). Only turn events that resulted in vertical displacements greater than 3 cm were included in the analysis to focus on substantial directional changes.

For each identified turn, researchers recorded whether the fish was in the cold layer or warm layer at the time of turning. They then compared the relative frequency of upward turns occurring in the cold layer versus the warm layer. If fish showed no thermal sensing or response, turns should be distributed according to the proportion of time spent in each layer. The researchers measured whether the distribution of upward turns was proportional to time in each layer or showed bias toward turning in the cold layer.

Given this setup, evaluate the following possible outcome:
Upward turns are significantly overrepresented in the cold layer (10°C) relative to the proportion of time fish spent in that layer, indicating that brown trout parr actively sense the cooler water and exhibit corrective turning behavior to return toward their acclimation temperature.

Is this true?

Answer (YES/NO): NO